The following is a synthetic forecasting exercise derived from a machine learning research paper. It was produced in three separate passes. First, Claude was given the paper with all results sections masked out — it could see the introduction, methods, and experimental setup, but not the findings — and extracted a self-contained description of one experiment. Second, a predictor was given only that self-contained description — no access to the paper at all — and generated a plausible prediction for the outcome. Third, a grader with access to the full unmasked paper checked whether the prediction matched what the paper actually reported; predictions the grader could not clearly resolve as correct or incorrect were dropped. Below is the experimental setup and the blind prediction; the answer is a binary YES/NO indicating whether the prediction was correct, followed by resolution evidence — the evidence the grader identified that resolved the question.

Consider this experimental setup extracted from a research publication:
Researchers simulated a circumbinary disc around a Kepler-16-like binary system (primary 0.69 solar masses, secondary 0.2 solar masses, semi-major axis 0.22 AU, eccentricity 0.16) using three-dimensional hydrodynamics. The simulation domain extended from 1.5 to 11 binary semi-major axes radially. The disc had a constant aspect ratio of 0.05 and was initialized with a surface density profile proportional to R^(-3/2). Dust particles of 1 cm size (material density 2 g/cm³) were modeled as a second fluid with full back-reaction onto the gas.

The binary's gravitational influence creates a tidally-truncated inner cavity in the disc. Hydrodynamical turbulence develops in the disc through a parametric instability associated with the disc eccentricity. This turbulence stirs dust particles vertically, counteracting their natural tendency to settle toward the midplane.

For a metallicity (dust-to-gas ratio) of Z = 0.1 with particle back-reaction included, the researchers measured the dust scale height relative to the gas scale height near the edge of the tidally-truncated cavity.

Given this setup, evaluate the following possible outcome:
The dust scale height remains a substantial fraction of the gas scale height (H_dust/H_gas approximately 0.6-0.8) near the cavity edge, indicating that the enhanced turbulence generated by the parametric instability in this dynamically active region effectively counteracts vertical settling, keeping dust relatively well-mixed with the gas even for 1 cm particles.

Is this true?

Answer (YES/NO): YES